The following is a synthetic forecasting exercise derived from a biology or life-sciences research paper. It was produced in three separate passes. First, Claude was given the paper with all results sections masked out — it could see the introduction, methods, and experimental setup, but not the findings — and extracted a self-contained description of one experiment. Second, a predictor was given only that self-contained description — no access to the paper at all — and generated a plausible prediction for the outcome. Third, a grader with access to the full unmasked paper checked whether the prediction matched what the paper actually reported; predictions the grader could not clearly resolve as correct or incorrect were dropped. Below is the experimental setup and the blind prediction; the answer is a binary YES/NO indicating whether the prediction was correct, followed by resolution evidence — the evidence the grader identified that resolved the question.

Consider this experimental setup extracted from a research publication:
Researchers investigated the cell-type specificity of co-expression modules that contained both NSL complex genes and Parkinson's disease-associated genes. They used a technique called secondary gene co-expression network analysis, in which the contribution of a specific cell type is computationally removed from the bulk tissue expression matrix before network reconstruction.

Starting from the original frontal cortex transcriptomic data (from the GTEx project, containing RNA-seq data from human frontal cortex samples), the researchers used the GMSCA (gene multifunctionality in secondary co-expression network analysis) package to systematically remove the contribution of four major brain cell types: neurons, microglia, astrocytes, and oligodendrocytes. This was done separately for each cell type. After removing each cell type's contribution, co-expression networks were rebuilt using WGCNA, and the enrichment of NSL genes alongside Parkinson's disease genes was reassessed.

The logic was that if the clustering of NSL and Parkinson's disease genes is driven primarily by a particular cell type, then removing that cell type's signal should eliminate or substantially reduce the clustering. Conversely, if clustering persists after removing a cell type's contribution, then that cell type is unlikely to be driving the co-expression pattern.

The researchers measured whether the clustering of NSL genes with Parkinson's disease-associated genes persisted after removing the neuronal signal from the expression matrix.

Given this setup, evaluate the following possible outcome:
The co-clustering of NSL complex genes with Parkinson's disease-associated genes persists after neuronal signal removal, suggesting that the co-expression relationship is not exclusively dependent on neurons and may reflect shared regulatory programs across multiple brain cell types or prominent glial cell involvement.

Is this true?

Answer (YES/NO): NO